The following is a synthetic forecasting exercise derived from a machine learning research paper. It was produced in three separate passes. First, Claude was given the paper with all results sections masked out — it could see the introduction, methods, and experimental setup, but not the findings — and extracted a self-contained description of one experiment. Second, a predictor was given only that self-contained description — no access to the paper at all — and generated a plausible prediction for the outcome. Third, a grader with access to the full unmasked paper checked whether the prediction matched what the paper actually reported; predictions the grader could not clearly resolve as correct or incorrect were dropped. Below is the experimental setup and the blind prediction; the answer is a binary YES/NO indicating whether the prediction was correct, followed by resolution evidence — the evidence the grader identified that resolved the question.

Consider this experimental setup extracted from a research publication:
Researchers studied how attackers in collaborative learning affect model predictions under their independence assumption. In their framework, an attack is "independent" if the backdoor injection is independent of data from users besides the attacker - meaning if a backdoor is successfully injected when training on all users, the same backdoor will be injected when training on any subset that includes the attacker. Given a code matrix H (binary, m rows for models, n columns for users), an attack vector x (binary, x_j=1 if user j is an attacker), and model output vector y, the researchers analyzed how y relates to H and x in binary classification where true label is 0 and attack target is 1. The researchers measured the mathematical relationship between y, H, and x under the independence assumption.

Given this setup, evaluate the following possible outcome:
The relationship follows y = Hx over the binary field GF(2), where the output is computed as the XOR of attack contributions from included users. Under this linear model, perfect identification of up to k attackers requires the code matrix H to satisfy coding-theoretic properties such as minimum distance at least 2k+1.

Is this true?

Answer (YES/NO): NO